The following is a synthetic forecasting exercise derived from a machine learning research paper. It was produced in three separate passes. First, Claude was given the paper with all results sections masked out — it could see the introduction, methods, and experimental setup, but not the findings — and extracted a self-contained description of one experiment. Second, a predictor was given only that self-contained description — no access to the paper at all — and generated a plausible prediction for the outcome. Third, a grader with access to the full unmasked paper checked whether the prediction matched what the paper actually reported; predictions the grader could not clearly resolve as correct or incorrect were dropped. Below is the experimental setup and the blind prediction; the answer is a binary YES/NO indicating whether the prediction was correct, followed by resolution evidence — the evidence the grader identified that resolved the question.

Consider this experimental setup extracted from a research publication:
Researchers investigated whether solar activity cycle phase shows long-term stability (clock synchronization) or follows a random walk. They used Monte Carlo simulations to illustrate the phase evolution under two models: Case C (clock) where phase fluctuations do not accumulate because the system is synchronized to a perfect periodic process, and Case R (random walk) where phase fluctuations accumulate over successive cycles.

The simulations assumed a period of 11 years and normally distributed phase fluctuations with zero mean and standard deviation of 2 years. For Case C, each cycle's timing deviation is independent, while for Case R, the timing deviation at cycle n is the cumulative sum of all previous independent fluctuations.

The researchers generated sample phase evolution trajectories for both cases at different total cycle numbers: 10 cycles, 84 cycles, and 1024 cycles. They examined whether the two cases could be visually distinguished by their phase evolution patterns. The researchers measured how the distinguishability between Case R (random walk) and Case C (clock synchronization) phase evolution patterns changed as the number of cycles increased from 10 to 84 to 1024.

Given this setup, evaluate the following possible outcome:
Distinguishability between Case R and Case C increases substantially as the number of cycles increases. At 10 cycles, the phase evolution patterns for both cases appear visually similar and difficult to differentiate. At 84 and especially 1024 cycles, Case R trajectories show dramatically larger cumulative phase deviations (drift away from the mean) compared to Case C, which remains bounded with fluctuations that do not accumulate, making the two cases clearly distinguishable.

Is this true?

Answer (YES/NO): YES